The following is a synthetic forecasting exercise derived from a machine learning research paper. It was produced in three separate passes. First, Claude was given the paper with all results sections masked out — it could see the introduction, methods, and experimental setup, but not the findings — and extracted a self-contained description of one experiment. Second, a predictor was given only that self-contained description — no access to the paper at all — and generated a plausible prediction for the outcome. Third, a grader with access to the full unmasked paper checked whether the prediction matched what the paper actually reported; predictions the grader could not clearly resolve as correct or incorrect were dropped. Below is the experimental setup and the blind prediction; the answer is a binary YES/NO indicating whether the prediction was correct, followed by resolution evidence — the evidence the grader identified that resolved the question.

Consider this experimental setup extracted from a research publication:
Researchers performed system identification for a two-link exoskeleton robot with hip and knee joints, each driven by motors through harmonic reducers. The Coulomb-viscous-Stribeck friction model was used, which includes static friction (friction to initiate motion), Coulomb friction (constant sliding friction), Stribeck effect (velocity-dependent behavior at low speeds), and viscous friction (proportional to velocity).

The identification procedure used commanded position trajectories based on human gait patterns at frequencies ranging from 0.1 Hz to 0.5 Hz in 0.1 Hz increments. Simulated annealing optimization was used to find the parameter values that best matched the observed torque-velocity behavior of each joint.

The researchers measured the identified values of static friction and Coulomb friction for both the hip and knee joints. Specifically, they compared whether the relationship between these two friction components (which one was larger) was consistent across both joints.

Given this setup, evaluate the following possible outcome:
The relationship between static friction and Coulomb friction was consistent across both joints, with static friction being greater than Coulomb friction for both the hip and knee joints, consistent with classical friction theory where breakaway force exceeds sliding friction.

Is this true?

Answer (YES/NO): NO